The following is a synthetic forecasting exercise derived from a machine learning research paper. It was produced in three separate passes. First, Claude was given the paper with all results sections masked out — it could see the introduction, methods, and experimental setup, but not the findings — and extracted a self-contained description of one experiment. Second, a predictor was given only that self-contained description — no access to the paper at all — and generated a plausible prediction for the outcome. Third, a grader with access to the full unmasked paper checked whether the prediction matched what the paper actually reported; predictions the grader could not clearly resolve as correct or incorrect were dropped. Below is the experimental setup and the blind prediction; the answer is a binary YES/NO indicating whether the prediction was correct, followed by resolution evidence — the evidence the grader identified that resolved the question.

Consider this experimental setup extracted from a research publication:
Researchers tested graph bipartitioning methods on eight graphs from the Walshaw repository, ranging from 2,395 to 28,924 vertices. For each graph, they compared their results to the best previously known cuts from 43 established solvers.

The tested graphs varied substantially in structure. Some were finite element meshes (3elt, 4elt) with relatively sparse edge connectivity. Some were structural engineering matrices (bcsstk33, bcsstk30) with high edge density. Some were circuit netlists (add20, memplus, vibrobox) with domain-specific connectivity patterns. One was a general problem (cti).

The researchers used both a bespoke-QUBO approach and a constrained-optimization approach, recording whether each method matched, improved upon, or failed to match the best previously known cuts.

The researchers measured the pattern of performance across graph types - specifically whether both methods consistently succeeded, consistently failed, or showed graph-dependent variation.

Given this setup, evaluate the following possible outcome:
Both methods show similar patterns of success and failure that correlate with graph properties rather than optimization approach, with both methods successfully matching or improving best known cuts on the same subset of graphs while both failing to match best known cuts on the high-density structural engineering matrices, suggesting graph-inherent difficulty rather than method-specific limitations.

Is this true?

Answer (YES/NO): NO